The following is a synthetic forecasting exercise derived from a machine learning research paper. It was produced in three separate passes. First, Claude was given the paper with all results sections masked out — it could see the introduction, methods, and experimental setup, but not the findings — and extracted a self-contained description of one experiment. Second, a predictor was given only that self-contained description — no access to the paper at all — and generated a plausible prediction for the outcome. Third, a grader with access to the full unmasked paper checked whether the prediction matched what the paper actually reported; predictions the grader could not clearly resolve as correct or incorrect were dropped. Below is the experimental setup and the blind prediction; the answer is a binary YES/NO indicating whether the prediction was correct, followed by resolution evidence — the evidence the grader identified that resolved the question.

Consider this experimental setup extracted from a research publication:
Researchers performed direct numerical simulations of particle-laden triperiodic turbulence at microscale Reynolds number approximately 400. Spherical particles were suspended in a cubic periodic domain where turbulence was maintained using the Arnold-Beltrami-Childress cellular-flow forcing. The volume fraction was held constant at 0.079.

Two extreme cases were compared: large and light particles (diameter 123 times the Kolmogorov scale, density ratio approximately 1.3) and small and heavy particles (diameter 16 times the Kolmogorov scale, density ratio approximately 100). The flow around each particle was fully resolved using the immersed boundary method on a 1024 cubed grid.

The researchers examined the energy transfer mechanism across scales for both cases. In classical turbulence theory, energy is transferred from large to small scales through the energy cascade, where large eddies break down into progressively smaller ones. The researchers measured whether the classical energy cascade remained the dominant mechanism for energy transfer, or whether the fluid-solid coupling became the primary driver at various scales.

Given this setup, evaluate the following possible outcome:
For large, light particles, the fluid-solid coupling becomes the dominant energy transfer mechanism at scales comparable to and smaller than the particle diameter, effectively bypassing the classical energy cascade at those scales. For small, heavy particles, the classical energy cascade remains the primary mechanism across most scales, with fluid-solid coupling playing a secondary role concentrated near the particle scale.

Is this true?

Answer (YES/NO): NO